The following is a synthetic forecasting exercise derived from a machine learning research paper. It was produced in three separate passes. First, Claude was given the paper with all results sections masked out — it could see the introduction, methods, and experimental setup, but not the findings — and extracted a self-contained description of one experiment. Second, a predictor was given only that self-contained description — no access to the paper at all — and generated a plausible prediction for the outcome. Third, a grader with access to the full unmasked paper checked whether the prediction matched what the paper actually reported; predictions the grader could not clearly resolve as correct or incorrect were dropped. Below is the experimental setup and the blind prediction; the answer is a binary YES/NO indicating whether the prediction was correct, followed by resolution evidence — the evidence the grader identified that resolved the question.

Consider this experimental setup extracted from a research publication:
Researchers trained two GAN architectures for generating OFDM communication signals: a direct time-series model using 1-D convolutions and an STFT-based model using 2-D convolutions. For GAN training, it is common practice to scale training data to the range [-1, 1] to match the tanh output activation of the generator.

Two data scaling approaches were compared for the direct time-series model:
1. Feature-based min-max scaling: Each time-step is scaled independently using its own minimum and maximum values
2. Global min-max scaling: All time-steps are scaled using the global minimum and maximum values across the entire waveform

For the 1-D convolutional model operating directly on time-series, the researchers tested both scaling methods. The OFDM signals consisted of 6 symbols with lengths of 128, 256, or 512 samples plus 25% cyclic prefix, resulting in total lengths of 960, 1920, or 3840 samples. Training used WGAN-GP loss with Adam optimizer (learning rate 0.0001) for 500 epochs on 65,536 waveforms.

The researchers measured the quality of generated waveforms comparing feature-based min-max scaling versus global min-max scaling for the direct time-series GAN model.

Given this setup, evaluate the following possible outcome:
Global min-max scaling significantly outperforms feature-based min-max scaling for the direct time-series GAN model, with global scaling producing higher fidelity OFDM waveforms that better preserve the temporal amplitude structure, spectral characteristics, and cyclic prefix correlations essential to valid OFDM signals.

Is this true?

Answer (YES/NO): NO